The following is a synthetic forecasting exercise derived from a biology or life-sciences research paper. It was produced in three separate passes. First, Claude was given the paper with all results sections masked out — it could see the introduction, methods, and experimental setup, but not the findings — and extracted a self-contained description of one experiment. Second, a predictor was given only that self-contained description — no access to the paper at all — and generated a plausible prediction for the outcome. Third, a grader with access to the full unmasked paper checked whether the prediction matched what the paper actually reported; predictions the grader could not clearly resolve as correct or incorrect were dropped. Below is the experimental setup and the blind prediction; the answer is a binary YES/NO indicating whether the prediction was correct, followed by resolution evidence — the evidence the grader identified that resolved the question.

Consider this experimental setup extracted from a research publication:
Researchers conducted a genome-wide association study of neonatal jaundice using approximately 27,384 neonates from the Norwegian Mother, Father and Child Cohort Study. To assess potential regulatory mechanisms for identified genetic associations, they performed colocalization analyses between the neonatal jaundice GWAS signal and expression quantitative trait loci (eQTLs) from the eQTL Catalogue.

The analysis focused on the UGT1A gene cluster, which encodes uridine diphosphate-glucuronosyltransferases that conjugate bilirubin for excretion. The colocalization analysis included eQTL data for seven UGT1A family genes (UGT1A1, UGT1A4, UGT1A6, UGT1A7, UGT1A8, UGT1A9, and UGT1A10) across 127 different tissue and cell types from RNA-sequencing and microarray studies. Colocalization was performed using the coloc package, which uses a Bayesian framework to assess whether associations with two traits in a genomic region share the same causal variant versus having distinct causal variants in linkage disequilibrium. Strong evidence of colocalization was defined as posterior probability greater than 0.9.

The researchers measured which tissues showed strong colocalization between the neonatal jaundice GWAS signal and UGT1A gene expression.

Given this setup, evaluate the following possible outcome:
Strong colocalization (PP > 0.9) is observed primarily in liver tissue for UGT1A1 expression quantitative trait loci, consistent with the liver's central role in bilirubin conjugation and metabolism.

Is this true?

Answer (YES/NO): NO